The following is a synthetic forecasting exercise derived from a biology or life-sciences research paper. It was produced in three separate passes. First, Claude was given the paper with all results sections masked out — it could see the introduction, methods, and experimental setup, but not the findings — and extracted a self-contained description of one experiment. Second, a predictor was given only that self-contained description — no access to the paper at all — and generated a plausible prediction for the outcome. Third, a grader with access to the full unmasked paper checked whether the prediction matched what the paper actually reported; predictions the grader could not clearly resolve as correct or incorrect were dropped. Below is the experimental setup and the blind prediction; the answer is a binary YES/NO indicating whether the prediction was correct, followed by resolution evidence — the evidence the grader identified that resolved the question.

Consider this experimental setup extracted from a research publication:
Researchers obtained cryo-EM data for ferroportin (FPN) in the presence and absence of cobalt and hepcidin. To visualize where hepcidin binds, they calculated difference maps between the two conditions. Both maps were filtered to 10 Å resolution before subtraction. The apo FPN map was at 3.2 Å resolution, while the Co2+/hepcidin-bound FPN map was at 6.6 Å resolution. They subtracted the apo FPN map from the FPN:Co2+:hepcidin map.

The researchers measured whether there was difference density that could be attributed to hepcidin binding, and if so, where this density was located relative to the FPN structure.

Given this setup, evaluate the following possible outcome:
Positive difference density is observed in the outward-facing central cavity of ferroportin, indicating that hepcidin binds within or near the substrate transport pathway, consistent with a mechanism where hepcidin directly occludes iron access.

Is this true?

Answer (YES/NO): YES